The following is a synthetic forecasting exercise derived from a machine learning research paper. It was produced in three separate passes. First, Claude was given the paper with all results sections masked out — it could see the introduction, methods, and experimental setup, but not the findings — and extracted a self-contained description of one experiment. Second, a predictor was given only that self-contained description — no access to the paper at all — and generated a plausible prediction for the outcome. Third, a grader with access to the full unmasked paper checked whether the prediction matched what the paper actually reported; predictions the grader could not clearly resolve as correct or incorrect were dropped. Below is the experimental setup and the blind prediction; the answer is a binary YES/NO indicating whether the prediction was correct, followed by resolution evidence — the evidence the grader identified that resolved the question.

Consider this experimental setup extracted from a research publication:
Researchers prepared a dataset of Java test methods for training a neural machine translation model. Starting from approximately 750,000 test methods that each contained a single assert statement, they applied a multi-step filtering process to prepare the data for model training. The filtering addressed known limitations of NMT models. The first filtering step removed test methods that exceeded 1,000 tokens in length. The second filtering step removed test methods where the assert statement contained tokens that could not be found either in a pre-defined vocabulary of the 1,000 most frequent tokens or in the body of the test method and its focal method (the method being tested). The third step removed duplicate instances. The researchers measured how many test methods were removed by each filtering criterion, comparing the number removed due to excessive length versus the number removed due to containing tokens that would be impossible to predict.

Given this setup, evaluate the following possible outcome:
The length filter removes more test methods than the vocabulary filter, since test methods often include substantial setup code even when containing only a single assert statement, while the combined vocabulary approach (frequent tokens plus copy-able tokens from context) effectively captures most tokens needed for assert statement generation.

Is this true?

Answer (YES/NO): NO